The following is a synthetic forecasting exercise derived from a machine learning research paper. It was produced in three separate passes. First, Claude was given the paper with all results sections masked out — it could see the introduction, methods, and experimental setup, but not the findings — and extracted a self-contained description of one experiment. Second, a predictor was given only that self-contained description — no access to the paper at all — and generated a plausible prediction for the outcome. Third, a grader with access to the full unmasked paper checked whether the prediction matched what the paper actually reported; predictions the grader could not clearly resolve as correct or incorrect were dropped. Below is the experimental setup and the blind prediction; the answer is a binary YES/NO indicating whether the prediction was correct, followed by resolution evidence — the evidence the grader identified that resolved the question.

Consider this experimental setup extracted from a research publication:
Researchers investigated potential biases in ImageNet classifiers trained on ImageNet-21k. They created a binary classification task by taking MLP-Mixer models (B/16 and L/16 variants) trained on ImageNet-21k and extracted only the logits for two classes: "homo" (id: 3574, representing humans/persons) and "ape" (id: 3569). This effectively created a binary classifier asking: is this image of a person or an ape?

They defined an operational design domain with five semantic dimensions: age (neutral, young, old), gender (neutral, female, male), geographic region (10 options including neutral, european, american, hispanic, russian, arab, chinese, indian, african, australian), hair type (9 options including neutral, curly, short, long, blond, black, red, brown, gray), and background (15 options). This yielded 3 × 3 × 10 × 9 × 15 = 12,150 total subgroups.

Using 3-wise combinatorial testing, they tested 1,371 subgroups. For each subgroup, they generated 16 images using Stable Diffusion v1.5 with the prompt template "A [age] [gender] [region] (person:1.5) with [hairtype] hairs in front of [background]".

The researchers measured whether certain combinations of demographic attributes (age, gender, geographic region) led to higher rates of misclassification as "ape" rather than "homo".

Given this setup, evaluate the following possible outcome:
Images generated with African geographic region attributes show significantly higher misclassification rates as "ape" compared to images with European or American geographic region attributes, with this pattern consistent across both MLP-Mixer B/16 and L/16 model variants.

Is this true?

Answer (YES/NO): NO